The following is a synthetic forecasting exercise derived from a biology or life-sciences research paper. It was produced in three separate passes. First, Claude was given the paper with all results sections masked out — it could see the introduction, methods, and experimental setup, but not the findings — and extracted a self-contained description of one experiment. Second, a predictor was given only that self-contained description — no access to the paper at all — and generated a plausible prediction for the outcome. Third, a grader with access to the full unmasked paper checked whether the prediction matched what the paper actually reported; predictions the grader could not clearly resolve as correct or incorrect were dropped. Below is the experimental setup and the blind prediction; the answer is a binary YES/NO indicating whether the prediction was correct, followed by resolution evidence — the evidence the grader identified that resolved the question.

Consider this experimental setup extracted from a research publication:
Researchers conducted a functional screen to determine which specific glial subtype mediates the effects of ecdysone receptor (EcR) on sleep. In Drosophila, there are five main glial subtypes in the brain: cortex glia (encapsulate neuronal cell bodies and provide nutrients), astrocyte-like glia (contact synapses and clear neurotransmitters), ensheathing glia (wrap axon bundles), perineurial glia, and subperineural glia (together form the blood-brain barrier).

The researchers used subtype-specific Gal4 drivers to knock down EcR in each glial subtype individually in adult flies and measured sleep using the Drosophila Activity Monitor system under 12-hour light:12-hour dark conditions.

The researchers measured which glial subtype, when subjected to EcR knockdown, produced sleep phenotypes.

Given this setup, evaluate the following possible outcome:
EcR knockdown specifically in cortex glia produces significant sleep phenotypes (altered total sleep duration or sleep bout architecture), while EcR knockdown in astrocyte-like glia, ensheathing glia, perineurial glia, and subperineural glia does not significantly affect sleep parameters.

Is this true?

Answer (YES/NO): YES